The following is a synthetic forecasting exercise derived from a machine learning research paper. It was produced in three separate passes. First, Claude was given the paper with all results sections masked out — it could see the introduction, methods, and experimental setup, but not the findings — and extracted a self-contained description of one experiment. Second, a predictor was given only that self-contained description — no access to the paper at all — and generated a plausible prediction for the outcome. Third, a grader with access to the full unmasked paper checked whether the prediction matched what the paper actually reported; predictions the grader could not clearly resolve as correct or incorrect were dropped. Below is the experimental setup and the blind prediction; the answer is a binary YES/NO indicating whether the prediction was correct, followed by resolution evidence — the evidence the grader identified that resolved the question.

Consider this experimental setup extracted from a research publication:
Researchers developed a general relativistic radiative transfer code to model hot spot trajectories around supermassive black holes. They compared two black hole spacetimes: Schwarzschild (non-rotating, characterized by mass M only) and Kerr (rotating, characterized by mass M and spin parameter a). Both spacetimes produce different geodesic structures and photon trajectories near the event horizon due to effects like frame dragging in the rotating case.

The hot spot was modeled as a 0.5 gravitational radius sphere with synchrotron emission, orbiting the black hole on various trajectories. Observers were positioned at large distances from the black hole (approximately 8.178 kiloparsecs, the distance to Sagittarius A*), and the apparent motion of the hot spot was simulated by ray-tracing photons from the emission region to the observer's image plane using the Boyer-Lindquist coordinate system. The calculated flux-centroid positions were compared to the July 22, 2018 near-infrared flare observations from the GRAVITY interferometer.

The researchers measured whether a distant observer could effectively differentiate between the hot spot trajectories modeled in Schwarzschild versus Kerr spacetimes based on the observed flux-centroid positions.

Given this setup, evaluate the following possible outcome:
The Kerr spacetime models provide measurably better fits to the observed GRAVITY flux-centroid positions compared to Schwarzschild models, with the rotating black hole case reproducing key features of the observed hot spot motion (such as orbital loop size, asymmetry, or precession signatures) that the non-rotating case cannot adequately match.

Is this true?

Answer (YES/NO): NO